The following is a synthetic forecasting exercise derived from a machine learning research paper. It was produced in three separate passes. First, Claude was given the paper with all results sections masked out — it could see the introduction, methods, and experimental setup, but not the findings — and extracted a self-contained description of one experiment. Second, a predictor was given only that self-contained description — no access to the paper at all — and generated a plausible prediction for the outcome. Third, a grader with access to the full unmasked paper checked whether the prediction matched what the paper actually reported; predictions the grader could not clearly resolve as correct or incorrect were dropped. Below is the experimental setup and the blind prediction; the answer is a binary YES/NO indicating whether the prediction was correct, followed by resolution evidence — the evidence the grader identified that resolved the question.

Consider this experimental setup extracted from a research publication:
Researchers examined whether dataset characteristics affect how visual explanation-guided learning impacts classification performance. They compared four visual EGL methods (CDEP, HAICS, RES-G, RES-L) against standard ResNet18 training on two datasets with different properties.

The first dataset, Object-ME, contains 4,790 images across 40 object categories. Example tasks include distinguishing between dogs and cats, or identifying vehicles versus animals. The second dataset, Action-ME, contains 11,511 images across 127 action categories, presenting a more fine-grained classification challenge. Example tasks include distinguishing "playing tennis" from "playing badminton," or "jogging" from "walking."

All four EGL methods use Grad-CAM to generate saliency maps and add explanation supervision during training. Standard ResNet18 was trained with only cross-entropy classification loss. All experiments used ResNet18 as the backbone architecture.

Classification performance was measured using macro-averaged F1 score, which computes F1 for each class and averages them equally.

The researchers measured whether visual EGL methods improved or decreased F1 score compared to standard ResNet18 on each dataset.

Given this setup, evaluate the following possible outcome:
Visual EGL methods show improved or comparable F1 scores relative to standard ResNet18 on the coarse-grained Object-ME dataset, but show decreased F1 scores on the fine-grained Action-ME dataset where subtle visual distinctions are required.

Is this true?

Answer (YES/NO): YES